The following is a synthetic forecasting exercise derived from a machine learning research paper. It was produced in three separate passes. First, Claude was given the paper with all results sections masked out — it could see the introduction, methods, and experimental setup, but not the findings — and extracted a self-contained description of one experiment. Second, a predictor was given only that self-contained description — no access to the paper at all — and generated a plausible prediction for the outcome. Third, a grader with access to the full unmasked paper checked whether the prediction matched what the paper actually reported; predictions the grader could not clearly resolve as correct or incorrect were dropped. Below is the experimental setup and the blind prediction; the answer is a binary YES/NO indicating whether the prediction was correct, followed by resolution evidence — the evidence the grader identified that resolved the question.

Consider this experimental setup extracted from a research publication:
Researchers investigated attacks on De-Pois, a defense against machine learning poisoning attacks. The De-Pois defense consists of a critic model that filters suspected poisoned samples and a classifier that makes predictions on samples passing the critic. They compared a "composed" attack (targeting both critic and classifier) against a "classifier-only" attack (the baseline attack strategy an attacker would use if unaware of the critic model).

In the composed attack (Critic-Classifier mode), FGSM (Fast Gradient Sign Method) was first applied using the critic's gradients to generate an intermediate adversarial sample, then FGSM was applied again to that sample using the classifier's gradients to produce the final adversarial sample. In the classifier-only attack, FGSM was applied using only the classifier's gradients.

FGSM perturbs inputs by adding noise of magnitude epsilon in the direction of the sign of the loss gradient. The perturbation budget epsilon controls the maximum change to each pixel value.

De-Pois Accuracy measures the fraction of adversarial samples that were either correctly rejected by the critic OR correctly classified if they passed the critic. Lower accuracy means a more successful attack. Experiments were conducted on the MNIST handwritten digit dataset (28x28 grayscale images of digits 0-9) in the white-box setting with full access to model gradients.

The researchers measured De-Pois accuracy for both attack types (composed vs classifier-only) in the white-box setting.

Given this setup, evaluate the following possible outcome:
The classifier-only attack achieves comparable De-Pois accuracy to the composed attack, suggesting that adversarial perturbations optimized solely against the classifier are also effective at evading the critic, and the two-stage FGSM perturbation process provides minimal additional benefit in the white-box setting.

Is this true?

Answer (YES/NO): NO